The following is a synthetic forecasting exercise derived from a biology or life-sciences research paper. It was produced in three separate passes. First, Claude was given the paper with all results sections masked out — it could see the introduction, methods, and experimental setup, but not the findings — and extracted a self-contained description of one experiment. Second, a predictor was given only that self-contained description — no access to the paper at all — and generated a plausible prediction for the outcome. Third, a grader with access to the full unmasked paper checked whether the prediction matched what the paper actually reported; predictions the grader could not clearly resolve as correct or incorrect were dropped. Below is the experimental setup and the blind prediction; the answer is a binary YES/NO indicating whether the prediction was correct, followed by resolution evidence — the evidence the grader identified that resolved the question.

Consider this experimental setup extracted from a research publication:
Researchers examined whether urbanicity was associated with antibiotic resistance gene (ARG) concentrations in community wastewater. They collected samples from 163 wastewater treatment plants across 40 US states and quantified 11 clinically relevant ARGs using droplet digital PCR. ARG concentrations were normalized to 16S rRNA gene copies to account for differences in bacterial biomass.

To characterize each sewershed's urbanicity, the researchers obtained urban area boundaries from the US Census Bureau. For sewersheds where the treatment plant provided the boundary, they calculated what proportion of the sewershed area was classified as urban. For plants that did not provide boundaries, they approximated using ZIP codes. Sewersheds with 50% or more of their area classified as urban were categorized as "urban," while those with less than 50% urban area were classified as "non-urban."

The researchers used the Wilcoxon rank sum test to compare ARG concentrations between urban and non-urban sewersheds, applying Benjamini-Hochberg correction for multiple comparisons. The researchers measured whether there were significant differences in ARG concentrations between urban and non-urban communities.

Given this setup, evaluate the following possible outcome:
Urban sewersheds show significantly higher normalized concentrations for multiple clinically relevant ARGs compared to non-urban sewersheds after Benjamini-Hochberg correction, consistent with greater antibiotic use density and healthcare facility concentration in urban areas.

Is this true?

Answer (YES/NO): NO